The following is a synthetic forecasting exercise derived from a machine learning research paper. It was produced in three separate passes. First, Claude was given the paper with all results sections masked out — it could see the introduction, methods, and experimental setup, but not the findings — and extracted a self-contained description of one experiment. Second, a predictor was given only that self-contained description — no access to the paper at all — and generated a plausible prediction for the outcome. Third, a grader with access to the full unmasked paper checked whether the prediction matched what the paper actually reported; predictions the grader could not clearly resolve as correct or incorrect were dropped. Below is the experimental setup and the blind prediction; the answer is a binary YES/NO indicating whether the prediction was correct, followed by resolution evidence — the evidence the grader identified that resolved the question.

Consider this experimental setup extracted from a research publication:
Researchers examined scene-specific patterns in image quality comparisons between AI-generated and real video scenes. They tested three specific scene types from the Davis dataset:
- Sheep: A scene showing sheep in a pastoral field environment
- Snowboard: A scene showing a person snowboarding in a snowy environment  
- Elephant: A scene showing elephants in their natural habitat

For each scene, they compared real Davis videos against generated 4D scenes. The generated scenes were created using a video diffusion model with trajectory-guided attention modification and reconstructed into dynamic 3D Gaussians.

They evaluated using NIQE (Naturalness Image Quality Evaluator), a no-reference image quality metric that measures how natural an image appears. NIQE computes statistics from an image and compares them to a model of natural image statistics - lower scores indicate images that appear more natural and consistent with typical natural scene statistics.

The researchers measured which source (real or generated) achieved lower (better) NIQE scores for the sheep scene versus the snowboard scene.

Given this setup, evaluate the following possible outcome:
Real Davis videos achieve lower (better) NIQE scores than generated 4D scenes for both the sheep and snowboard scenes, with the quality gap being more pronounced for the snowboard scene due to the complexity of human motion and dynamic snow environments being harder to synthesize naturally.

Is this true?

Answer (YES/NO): NO